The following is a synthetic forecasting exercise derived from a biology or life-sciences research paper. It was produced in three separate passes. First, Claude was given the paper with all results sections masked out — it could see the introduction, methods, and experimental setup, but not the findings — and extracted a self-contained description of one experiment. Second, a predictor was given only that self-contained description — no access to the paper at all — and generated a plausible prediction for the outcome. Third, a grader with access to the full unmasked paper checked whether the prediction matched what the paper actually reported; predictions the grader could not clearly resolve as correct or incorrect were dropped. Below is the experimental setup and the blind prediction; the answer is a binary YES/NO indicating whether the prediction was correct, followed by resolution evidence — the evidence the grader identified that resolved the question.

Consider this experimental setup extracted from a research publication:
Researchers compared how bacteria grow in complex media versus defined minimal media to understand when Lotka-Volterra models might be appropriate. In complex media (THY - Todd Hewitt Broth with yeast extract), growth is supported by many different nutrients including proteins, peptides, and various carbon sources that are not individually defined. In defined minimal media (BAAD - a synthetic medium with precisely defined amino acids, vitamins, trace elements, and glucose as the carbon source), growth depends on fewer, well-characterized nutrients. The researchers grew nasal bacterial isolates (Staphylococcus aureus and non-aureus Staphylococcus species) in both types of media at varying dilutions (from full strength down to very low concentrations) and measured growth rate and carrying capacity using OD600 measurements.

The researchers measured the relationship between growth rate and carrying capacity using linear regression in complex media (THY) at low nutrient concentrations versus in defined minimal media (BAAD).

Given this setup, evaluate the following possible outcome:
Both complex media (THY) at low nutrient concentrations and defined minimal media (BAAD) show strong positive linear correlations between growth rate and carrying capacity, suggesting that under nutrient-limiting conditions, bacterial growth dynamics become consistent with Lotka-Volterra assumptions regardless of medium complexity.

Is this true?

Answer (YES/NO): NO